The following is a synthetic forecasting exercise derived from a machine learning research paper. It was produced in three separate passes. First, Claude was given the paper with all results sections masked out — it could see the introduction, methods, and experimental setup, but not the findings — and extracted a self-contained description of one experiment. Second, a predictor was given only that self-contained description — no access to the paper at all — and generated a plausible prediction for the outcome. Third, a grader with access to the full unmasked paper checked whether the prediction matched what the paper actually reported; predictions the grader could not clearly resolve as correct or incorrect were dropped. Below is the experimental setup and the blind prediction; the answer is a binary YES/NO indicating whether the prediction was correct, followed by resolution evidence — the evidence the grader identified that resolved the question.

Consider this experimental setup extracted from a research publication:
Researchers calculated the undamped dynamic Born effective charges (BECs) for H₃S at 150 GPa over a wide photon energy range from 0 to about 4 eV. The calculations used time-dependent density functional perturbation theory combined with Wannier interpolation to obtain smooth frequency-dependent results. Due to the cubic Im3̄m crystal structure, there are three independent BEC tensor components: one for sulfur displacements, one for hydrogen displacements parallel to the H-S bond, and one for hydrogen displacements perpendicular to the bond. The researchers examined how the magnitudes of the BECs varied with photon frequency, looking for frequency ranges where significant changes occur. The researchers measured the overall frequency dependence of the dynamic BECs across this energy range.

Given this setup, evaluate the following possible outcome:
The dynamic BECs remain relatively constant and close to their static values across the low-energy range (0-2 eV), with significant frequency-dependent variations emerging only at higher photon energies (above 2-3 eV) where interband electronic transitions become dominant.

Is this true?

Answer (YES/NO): NO